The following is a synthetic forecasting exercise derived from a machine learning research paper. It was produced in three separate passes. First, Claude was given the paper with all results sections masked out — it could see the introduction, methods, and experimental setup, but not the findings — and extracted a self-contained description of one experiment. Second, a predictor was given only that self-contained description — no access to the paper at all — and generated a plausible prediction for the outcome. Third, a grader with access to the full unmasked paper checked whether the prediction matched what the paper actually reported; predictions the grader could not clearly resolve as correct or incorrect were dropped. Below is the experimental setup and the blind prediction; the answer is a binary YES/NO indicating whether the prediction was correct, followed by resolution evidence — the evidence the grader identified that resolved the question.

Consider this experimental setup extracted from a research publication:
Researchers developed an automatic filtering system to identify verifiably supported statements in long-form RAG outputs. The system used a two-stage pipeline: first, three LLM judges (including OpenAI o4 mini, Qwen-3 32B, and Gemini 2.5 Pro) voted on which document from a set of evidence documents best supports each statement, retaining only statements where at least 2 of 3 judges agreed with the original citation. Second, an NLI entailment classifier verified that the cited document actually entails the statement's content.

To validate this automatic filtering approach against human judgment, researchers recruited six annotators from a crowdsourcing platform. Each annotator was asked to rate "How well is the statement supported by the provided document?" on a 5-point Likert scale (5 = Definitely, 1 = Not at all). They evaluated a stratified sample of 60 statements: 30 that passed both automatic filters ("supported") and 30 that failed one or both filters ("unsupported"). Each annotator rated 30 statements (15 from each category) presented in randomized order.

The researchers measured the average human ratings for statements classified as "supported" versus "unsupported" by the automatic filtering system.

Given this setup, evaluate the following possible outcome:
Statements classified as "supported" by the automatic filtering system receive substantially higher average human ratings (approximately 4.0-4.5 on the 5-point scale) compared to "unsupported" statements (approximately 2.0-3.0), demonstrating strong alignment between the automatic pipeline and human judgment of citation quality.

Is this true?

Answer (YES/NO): YES